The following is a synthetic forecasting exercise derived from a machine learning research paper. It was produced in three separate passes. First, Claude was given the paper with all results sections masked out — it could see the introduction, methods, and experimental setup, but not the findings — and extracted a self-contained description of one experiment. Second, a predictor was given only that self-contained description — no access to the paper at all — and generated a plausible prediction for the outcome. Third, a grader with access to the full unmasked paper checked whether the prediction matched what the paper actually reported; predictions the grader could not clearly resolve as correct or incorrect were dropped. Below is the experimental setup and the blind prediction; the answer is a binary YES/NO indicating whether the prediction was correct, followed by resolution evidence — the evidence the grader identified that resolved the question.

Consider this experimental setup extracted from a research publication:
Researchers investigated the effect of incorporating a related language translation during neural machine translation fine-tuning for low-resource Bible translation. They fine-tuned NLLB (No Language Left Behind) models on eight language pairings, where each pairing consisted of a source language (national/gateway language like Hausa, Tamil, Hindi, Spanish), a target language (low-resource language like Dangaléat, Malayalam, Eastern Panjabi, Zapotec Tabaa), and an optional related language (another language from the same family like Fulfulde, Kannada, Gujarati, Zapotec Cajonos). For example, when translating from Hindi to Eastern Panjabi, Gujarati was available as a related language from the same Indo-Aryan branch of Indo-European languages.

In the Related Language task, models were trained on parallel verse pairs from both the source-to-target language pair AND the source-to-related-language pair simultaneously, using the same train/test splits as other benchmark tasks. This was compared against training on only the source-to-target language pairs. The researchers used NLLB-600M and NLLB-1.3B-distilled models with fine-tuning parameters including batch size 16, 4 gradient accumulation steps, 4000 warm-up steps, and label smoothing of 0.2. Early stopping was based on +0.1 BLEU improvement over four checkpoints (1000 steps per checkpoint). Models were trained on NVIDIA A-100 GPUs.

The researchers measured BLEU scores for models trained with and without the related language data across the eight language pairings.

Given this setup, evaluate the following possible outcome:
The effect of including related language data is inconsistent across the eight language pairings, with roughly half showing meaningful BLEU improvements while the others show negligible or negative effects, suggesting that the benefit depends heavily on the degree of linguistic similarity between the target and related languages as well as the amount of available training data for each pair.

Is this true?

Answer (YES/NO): NO